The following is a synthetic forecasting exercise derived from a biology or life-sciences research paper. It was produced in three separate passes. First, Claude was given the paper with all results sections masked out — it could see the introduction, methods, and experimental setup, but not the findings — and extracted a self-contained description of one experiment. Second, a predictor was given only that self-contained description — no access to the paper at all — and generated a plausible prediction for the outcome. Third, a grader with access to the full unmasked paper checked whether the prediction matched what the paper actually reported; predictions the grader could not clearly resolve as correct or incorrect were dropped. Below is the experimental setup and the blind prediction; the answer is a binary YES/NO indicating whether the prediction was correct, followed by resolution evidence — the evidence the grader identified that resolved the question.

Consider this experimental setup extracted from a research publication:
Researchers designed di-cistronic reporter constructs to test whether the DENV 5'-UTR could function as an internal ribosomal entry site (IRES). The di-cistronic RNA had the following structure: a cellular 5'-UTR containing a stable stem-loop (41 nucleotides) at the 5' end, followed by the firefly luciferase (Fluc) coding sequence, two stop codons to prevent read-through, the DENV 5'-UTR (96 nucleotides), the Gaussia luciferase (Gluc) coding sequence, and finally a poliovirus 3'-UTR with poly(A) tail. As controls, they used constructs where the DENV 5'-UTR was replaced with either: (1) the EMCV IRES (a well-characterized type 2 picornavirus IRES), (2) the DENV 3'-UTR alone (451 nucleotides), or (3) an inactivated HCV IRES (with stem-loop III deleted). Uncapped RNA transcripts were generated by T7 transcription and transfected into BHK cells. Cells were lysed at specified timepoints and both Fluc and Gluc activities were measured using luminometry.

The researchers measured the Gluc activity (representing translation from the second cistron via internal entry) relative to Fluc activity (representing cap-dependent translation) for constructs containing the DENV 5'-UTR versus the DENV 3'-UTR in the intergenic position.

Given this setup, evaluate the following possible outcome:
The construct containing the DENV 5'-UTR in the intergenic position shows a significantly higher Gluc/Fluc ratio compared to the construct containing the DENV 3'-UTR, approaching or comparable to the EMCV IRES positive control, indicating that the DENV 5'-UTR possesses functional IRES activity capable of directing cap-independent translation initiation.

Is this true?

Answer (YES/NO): YES